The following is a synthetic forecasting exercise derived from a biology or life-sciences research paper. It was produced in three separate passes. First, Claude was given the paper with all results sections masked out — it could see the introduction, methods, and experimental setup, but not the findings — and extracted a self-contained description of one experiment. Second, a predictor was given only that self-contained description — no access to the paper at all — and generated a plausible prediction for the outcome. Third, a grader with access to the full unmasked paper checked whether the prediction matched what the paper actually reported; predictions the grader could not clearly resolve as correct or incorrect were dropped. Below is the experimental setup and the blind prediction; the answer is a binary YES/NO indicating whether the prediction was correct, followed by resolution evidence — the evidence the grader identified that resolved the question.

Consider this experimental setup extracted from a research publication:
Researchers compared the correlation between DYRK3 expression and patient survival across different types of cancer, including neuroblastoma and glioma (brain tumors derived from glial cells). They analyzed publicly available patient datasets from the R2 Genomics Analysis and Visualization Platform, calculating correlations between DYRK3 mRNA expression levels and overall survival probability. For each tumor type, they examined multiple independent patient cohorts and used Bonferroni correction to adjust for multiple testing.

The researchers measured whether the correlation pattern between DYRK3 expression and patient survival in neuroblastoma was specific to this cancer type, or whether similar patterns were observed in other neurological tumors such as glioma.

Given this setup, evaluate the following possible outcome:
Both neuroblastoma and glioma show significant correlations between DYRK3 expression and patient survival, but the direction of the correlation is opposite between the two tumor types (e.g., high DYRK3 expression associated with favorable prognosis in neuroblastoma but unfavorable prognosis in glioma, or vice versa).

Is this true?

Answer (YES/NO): NO